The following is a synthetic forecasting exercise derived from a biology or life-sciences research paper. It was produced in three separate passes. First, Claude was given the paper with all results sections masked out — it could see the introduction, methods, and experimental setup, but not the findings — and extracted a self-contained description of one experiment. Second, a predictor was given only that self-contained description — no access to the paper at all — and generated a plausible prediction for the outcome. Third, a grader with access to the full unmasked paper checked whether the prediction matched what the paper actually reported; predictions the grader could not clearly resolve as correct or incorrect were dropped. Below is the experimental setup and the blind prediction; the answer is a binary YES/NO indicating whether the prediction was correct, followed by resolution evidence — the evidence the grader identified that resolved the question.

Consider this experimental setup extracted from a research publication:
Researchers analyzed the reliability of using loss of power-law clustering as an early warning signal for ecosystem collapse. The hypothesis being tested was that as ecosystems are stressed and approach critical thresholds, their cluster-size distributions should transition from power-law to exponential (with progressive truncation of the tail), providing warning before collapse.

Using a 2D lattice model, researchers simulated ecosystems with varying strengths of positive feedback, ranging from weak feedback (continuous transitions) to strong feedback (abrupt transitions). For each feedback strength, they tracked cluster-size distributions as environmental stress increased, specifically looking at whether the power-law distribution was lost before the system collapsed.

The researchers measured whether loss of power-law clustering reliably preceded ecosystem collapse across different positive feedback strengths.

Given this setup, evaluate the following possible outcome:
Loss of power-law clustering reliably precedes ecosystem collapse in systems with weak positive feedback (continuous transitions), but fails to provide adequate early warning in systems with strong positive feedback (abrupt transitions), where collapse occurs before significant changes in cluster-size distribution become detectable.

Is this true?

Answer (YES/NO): YES